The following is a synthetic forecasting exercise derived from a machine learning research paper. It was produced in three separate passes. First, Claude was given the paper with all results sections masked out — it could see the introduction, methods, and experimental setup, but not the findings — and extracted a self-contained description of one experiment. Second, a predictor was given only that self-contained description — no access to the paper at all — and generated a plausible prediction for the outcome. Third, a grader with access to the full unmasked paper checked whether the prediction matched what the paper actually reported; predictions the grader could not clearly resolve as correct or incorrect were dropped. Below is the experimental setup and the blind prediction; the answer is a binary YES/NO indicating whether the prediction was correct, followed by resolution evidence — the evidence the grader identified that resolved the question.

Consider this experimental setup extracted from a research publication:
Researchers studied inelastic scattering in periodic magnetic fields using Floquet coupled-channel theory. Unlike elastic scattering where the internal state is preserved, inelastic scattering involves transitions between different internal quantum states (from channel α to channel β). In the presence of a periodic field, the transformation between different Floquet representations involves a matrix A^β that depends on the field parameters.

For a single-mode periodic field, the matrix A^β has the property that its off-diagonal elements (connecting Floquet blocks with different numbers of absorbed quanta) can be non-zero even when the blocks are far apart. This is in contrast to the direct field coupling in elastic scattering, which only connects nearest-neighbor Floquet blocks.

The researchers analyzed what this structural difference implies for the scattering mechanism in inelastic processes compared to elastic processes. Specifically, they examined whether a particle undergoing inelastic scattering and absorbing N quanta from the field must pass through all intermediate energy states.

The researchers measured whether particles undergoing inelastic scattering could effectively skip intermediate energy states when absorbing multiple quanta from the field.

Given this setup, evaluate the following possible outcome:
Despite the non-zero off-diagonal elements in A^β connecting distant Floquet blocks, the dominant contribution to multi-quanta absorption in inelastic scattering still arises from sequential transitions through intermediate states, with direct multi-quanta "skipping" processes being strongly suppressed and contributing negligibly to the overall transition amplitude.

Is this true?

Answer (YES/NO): NO